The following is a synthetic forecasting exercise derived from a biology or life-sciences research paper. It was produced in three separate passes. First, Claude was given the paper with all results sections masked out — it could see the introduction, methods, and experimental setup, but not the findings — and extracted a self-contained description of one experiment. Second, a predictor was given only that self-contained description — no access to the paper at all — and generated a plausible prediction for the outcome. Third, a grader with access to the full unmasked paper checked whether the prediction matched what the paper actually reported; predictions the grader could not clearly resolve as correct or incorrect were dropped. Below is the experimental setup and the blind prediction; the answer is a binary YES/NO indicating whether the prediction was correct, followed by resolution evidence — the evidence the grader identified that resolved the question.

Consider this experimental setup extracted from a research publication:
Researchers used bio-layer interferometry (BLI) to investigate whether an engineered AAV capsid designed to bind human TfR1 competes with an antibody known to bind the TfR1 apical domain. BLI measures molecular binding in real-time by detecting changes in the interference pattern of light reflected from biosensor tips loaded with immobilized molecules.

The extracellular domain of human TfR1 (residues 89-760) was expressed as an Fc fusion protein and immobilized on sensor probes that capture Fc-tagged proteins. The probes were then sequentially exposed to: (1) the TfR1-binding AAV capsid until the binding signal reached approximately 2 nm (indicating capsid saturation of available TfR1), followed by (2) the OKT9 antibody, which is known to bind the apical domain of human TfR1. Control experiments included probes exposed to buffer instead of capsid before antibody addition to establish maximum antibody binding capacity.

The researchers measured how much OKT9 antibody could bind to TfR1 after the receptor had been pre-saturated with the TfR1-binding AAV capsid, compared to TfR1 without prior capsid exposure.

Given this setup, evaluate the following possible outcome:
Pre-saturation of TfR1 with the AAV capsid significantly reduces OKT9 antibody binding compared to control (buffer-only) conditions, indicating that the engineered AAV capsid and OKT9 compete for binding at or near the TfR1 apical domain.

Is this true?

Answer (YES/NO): YES